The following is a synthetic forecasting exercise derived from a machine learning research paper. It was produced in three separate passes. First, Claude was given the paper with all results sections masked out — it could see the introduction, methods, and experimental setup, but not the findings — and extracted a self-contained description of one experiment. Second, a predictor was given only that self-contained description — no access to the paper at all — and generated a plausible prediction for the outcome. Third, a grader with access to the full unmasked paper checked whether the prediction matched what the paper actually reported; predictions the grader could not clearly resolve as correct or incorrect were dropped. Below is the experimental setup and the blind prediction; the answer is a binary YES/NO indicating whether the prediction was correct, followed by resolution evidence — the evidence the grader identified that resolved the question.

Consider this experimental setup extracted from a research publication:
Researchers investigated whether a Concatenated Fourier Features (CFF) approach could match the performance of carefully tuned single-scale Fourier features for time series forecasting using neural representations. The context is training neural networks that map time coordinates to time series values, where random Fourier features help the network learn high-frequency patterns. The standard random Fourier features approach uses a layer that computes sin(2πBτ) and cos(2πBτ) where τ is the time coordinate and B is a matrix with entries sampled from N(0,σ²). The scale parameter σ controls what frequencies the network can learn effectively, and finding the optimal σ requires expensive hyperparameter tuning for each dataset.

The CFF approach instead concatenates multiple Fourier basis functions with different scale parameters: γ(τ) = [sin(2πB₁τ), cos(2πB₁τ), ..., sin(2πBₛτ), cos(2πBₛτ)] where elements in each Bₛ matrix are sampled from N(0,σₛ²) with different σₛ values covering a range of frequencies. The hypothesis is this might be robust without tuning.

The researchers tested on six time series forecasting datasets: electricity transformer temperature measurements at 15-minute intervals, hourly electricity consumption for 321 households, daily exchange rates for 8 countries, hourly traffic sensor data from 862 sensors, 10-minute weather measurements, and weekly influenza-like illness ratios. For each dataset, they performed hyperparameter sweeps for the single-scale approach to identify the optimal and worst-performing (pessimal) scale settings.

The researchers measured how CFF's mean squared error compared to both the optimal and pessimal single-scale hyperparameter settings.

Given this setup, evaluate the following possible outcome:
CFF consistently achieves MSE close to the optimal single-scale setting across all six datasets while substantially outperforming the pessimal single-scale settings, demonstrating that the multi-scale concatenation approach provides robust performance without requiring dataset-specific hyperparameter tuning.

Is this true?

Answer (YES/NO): YES